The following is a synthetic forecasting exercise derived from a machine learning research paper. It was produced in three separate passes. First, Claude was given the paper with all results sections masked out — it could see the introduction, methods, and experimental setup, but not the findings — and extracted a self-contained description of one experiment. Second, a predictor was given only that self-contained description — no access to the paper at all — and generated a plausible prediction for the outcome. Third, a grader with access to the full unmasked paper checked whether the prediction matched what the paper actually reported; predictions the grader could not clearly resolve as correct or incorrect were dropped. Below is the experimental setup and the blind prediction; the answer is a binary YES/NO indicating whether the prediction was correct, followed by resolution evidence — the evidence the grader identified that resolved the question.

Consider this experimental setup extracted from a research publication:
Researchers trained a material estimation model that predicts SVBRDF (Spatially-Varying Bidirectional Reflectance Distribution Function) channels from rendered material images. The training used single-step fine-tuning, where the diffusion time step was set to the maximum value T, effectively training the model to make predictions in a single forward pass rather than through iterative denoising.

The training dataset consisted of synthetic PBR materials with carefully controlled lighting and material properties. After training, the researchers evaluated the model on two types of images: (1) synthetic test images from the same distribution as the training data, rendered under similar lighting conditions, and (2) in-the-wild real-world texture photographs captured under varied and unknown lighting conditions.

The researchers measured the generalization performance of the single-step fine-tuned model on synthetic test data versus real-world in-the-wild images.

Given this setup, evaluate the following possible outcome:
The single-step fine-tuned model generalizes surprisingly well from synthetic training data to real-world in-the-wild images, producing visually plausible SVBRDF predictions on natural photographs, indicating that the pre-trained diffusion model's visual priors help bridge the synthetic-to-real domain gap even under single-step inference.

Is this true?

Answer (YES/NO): NO